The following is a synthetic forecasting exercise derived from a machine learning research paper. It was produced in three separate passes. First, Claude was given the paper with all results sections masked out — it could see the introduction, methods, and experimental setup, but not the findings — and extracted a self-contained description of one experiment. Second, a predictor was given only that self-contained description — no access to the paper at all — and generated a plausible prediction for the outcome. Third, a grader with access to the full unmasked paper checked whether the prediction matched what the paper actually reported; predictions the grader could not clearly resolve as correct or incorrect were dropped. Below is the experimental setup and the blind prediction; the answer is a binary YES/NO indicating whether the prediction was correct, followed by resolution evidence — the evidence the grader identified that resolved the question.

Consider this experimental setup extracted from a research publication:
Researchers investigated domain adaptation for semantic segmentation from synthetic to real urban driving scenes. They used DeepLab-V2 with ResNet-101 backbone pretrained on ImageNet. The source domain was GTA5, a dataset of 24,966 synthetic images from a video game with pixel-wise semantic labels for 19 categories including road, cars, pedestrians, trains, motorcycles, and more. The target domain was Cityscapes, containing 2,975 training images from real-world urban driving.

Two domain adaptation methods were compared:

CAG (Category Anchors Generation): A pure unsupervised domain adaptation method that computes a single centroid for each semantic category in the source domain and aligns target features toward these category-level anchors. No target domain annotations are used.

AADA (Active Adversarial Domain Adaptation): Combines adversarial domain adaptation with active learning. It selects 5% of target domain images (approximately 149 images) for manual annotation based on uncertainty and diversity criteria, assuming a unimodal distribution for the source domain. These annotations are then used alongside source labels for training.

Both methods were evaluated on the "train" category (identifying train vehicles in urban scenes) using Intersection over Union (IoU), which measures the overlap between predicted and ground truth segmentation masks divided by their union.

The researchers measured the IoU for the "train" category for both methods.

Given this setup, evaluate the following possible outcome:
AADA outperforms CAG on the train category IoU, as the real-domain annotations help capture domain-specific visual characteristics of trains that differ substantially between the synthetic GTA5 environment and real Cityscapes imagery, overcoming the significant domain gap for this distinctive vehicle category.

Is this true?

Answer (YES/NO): NO